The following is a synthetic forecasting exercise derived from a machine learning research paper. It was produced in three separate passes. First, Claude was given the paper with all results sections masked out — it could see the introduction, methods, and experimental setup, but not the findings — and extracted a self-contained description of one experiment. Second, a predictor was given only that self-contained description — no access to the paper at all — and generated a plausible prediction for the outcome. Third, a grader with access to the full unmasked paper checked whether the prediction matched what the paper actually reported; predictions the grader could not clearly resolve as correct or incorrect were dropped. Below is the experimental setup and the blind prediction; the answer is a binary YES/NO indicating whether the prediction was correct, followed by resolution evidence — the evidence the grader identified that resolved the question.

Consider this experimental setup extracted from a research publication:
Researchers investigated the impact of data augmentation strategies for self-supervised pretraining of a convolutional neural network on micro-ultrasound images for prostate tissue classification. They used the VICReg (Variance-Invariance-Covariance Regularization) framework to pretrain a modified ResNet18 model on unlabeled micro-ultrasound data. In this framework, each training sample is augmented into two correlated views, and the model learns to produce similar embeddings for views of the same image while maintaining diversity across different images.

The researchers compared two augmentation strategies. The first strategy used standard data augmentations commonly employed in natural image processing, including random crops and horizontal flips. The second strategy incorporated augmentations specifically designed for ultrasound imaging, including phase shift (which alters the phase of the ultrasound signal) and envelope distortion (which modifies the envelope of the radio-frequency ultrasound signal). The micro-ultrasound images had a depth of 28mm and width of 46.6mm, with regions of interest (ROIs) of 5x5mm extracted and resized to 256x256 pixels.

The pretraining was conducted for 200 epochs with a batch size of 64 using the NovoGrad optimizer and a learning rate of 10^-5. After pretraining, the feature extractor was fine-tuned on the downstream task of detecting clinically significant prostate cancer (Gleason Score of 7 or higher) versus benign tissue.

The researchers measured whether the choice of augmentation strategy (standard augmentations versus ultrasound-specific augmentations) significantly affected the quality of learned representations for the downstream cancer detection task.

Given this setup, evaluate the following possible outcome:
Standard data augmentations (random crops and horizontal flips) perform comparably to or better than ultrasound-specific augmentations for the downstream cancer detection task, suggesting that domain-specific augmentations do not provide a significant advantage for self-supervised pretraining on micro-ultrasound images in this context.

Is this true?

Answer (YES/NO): YES